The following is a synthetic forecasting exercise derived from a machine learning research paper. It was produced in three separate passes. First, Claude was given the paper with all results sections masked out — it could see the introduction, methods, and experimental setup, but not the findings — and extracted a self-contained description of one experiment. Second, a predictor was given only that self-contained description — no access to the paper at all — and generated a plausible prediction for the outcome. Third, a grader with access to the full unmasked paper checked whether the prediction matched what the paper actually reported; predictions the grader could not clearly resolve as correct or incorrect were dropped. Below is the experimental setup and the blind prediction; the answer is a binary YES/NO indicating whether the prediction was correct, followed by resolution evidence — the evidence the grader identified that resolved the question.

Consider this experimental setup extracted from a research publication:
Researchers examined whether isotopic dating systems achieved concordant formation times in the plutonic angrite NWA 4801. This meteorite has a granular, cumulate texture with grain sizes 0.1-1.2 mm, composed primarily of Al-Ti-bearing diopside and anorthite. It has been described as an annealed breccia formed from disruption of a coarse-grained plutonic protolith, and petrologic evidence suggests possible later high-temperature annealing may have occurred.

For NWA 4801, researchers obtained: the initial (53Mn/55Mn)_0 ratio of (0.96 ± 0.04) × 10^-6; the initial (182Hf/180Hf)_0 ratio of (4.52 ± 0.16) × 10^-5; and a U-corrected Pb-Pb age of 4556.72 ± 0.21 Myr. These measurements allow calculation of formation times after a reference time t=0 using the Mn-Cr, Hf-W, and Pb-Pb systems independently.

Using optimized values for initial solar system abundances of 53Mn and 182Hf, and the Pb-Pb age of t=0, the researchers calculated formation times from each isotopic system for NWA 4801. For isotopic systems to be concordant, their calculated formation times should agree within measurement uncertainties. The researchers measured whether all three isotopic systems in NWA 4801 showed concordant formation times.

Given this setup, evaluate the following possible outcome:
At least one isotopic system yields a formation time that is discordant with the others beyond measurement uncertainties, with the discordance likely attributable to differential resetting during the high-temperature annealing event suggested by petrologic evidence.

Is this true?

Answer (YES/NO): YES